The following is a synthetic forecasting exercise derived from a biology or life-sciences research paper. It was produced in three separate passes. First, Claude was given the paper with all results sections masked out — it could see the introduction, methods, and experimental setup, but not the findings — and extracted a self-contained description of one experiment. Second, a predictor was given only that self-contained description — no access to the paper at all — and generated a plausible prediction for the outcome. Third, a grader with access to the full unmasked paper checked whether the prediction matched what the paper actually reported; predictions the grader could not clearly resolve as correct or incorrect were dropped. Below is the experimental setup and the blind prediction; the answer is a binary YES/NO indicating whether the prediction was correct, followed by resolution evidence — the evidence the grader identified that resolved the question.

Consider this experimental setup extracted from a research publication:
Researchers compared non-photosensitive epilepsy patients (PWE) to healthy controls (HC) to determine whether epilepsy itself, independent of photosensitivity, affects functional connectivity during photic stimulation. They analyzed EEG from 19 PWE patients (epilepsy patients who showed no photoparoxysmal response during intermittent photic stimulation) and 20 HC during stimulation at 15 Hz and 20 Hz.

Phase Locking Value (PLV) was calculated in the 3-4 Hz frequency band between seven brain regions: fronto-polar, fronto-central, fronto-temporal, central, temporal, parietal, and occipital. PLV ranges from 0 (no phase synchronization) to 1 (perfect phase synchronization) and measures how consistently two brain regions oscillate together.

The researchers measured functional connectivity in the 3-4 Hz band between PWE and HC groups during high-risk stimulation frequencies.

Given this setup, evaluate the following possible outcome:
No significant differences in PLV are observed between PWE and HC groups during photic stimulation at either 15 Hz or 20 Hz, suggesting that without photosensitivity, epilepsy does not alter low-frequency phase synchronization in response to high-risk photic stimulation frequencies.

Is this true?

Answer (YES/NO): NO